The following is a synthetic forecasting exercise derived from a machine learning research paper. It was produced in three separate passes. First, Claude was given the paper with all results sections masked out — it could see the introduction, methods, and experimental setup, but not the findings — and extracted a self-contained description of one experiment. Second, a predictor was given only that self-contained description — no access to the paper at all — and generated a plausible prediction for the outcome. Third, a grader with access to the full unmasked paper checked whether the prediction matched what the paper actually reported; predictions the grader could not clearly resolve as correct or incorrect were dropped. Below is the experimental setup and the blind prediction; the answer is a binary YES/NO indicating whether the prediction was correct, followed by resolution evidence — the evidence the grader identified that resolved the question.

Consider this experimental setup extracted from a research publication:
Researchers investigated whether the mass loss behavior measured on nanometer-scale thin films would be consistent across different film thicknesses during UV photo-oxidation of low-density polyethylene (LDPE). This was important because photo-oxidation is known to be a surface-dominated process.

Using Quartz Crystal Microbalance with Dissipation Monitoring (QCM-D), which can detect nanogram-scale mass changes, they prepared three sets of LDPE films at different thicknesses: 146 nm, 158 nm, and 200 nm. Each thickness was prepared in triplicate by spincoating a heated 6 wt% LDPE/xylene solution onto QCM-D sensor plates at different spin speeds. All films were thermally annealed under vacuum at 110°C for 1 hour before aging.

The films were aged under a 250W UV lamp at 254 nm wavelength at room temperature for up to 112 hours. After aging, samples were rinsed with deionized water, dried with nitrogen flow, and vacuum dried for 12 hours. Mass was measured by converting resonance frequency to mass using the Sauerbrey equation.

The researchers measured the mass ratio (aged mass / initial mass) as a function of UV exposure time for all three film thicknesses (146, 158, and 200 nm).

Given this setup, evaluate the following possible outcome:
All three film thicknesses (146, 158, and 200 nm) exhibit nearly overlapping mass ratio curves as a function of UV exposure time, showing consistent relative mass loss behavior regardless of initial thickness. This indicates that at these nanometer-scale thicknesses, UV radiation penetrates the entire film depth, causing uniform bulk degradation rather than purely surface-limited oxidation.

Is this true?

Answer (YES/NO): NO